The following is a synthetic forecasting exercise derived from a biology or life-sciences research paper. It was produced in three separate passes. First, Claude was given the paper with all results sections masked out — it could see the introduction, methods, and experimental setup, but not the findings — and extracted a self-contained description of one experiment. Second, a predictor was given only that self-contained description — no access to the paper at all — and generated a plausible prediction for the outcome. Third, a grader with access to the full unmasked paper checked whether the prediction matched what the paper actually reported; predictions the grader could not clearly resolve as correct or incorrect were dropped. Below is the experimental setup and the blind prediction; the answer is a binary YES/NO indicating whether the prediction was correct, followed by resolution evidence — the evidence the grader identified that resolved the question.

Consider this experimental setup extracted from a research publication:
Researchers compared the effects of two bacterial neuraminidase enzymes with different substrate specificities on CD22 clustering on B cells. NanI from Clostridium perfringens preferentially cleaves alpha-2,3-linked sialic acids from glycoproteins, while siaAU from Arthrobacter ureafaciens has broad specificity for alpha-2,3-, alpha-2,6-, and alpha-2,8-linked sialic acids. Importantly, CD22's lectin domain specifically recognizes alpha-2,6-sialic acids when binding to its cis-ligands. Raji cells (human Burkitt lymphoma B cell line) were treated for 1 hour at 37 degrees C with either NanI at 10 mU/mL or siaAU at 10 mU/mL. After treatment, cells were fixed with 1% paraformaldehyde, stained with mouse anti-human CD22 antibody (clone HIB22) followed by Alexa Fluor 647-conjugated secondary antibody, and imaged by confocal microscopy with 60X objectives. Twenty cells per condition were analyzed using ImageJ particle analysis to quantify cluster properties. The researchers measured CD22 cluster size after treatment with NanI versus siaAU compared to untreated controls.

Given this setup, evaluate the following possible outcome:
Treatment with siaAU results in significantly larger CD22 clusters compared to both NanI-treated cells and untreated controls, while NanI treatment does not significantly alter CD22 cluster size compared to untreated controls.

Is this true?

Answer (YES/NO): NO